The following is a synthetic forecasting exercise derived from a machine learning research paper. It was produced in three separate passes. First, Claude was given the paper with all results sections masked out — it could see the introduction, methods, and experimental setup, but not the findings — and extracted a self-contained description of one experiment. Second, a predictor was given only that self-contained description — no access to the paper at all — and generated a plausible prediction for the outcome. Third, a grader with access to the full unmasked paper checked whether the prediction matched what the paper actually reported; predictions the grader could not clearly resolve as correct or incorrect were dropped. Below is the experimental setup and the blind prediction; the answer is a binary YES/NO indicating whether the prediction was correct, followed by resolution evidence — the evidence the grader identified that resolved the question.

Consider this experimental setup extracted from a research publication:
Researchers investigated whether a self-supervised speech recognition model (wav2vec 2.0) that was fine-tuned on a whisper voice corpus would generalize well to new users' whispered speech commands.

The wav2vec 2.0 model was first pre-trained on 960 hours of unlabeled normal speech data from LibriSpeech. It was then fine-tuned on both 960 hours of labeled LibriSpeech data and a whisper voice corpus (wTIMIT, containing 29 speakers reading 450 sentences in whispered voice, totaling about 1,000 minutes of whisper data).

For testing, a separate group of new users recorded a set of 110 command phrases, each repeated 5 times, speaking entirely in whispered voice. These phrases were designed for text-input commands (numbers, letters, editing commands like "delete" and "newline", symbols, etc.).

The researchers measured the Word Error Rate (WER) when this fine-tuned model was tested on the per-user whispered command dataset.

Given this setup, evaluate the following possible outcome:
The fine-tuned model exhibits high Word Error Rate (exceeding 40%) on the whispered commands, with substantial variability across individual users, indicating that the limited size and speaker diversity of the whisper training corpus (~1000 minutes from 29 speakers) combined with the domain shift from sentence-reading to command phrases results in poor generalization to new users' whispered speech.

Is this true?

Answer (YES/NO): YES